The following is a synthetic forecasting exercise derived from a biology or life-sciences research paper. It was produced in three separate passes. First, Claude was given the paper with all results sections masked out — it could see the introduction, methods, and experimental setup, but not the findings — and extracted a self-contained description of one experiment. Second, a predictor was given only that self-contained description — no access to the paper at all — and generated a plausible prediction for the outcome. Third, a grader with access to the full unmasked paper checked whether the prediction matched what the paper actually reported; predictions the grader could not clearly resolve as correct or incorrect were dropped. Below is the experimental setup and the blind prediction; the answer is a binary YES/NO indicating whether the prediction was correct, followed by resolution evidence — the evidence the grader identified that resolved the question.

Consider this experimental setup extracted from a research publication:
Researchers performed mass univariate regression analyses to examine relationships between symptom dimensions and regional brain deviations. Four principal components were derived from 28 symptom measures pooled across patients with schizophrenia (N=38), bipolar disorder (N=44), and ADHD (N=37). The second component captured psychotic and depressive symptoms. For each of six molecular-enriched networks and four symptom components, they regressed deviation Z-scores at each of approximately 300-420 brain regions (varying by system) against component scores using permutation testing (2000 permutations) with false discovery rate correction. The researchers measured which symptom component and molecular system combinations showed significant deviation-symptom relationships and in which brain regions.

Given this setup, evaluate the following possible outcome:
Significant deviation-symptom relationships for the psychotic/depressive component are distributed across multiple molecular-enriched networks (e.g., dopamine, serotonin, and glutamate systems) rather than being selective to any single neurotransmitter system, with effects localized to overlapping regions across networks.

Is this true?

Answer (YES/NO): NO